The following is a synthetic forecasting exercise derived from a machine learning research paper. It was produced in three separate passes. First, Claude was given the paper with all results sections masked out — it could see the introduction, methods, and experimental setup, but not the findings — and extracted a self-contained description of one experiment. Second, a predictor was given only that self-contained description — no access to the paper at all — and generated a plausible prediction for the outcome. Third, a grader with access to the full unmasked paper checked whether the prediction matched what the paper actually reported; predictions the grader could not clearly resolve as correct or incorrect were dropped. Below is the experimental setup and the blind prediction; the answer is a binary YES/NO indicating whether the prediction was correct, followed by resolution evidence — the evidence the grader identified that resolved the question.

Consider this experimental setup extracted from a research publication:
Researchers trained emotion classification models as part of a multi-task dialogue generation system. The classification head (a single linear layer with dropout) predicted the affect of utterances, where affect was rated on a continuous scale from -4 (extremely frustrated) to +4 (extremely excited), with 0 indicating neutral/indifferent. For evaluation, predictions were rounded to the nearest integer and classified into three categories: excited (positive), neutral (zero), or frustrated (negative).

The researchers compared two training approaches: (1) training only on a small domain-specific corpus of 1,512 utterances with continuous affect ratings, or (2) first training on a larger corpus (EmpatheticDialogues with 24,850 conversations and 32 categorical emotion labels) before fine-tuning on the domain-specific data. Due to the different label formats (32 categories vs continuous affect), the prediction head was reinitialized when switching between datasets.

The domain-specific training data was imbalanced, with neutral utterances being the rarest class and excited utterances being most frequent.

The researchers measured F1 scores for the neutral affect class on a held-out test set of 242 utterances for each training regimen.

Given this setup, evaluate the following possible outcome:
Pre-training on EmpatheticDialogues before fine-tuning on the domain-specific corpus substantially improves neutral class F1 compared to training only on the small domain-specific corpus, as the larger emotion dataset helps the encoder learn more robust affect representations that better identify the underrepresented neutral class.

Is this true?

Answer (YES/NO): YES